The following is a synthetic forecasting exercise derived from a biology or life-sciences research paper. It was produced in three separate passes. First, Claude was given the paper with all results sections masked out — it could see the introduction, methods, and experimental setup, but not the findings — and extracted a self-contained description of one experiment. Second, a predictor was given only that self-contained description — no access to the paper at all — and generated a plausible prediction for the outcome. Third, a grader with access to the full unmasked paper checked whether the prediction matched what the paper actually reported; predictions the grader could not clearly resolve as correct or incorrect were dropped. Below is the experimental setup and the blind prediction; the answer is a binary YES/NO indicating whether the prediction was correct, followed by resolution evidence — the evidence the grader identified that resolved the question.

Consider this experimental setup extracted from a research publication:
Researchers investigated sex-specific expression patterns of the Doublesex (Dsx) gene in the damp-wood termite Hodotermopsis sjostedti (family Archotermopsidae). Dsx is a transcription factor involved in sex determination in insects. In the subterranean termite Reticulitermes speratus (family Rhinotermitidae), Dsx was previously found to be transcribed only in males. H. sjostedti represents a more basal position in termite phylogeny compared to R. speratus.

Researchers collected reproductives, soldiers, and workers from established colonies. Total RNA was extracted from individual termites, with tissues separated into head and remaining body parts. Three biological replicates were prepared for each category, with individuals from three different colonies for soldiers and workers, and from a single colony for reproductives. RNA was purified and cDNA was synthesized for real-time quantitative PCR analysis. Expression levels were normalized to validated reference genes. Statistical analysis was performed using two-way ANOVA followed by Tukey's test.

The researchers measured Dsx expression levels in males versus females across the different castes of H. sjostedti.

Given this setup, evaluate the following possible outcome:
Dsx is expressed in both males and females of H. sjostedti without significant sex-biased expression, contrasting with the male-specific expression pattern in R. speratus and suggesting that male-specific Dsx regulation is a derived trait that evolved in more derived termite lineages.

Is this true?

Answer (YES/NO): NO